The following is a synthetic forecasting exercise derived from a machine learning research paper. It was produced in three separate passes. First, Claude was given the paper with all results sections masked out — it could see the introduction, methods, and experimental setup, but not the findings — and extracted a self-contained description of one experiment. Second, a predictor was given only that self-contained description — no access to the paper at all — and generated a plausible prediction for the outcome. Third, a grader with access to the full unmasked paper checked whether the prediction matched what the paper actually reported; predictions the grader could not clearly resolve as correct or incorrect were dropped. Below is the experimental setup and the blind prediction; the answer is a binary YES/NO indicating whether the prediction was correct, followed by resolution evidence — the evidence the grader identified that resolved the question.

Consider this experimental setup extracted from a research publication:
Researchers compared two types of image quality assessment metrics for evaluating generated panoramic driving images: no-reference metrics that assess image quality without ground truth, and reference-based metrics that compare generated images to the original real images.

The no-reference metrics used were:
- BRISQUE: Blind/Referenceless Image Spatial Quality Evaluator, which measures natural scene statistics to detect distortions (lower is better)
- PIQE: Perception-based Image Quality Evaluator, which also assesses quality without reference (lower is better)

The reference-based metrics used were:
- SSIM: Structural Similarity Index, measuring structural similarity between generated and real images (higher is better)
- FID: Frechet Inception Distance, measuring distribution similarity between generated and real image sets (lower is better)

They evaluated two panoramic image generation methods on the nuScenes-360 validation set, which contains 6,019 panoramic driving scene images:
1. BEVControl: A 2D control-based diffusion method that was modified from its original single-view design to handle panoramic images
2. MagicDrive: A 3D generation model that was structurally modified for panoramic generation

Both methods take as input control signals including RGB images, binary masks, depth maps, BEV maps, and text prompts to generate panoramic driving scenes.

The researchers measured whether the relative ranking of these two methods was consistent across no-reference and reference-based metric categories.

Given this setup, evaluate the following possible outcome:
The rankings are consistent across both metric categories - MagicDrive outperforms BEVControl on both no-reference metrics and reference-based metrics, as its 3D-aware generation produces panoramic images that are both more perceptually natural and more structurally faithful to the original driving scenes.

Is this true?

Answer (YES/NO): YES